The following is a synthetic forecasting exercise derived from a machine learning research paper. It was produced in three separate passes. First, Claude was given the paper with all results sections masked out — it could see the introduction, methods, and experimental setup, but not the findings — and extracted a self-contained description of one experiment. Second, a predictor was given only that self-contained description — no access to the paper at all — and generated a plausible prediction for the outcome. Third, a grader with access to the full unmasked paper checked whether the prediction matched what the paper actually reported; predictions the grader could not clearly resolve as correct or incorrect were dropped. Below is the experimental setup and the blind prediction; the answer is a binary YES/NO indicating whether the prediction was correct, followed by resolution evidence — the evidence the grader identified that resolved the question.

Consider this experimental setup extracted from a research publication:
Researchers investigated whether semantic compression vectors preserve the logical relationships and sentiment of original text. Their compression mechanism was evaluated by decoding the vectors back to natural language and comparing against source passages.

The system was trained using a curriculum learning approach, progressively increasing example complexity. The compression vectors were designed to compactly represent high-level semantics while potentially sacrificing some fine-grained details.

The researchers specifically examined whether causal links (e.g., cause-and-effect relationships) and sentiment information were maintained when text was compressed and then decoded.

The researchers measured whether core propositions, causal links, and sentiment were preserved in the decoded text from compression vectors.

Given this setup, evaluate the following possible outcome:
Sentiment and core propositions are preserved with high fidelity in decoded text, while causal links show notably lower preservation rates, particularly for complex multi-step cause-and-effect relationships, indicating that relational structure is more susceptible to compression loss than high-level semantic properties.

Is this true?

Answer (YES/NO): NO